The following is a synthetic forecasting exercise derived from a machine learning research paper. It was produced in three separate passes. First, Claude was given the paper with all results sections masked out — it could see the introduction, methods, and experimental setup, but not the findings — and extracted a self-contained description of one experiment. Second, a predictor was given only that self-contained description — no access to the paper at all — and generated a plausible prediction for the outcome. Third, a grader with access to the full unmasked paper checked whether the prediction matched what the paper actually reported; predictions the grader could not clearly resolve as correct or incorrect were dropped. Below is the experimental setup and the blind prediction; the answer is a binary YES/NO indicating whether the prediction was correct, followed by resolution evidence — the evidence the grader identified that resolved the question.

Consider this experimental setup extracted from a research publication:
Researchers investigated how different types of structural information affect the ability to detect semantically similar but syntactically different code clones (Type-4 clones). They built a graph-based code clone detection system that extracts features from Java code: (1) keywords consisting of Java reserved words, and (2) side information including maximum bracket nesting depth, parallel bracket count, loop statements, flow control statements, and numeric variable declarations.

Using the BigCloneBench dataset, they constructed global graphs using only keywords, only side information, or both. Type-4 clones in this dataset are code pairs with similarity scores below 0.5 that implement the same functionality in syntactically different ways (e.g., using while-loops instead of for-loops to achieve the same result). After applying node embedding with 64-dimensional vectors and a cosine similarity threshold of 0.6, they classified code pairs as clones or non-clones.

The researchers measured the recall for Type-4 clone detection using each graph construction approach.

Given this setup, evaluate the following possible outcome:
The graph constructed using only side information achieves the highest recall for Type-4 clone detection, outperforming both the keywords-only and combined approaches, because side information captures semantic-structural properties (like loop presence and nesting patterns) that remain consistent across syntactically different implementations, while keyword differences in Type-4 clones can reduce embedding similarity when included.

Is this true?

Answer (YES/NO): YES